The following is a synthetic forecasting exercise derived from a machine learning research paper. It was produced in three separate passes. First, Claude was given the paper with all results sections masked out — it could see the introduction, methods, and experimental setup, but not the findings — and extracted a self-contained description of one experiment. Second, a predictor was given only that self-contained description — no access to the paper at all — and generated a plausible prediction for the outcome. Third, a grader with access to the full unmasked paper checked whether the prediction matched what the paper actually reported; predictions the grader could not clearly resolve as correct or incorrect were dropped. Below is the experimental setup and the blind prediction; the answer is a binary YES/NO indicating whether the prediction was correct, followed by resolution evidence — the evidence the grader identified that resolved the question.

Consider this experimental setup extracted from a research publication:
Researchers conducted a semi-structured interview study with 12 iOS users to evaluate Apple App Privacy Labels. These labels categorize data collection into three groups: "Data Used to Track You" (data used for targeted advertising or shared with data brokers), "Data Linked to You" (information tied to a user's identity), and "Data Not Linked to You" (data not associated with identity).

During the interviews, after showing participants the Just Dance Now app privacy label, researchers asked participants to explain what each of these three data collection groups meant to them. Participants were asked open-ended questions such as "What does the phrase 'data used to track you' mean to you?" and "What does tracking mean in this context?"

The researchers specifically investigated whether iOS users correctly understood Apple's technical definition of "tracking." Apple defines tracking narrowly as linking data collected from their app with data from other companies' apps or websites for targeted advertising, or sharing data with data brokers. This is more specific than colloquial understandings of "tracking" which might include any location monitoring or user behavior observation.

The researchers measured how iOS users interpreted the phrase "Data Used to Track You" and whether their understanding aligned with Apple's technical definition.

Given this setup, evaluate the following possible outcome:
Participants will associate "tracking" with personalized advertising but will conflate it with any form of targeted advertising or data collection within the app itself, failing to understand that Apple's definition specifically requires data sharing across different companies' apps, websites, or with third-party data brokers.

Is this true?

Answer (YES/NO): NO